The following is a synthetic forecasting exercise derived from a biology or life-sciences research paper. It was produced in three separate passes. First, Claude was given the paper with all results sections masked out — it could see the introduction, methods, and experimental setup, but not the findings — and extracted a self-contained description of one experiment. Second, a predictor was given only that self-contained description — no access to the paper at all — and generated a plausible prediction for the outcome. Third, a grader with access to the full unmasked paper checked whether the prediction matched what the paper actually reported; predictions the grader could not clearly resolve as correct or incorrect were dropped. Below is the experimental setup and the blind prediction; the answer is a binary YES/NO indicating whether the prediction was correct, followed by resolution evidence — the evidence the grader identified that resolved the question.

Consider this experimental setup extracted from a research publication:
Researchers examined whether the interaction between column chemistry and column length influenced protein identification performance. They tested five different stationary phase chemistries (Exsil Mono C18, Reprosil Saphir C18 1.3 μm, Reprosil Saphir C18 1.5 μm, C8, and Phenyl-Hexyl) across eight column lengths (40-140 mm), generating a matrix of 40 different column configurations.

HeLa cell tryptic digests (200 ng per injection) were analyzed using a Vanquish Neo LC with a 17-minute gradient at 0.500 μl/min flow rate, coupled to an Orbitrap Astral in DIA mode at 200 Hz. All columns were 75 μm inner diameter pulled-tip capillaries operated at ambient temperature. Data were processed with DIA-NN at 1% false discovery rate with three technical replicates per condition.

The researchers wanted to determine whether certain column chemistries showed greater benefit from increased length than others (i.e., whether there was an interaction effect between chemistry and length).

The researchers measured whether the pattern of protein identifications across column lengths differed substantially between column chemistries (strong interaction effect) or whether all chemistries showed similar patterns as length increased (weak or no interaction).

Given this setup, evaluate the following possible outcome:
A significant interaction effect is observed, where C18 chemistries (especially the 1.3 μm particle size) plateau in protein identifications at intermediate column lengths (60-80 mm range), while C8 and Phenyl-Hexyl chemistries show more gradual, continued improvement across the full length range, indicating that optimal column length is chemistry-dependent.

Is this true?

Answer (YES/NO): NO